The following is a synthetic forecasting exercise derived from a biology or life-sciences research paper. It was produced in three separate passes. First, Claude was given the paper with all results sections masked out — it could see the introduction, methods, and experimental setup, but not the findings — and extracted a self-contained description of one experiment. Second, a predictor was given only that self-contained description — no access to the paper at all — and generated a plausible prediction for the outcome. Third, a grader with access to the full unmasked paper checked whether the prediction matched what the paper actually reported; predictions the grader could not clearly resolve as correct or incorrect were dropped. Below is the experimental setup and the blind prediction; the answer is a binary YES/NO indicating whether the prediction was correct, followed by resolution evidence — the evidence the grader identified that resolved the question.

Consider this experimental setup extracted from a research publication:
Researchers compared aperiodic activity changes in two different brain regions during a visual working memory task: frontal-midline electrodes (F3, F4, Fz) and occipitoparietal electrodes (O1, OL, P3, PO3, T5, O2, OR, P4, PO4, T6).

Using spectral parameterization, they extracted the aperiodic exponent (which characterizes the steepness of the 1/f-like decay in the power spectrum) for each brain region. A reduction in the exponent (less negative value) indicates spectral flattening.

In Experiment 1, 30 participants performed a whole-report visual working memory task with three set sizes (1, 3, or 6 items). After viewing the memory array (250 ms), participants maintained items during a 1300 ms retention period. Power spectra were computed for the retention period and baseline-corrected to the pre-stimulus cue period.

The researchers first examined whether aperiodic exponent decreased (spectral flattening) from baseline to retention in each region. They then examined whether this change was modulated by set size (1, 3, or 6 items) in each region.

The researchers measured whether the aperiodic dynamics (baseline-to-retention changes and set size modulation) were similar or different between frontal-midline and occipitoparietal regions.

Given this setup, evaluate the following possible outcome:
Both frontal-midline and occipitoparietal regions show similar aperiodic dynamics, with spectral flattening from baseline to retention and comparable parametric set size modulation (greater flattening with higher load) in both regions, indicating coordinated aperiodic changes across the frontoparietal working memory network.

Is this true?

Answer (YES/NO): NO